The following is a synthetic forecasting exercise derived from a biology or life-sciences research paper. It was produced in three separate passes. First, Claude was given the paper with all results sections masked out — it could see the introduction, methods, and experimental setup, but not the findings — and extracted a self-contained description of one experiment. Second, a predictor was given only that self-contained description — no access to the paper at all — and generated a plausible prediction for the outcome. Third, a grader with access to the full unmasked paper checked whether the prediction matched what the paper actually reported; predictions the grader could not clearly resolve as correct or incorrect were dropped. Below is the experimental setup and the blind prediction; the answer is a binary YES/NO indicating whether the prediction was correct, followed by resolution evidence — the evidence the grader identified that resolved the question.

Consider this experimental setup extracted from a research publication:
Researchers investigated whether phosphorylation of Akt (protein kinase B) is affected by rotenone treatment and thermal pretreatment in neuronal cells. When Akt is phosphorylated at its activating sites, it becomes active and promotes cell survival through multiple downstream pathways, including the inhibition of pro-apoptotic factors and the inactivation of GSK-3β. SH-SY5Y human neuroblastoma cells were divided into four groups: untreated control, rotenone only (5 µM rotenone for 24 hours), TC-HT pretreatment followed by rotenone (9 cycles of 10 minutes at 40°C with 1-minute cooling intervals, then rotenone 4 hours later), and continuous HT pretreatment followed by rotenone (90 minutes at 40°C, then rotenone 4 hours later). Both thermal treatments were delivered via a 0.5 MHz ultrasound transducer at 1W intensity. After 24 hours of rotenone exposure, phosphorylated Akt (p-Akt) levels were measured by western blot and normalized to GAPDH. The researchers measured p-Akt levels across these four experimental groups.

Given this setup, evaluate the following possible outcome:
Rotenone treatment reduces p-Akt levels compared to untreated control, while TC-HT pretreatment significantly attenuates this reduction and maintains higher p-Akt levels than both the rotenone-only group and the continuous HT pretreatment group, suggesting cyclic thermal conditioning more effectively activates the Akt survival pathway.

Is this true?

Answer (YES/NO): YES